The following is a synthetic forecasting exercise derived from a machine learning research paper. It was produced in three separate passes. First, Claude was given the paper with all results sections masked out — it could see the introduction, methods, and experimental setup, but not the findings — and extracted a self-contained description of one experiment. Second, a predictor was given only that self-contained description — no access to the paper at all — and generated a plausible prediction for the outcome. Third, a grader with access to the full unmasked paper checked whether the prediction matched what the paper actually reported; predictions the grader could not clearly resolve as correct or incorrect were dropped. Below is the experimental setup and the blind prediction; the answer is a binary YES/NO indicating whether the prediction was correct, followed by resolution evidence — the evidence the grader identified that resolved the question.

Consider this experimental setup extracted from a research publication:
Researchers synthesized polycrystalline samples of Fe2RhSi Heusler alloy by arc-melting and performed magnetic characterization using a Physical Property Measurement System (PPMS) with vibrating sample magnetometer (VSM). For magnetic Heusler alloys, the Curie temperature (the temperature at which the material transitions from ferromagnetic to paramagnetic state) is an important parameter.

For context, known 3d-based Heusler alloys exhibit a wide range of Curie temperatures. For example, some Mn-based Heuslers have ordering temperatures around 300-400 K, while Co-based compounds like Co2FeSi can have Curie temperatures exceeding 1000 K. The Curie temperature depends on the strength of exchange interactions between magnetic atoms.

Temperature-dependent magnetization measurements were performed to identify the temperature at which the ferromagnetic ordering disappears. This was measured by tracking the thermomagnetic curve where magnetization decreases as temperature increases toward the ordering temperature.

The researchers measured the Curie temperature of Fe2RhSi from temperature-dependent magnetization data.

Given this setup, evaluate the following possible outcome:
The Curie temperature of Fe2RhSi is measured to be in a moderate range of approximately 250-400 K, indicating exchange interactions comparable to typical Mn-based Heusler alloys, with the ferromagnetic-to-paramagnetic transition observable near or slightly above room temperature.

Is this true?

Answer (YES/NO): NO